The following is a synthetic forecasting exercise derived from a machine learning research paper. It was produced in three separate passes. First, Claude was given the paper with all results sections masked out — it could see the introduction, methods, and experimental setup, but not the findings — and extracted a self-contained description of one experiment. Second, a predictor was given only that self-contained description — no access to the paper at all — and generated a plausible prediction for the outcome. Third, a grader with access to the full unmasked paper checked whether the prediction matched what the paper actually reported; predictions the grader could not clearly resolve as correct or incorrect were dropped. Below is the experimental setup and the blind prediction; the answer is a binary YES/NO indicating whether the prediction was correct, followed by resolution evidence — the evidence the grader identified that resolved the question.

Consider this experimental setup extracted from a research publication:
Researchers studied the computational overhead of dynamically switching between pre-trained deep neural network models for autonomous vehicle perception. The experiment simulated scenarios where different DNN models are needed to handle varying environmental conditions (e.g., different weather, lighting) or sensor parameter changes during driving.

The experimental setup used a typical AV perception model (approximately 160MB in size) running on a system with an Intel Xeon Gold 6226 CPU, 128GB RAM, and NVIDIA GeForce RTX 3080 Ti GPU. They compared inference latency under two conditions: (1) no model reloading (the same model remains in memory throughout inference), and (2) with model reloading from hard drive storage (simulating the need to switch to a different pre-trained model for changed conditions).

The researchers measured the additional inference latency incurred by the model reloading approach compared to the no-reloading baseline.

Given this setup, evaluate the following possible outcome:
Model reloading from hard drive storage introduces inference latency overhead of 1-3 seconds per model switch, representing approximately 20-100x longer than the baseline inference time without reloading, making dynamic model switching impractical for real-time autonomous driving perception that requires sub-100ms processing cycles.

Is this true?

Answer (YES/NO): NO